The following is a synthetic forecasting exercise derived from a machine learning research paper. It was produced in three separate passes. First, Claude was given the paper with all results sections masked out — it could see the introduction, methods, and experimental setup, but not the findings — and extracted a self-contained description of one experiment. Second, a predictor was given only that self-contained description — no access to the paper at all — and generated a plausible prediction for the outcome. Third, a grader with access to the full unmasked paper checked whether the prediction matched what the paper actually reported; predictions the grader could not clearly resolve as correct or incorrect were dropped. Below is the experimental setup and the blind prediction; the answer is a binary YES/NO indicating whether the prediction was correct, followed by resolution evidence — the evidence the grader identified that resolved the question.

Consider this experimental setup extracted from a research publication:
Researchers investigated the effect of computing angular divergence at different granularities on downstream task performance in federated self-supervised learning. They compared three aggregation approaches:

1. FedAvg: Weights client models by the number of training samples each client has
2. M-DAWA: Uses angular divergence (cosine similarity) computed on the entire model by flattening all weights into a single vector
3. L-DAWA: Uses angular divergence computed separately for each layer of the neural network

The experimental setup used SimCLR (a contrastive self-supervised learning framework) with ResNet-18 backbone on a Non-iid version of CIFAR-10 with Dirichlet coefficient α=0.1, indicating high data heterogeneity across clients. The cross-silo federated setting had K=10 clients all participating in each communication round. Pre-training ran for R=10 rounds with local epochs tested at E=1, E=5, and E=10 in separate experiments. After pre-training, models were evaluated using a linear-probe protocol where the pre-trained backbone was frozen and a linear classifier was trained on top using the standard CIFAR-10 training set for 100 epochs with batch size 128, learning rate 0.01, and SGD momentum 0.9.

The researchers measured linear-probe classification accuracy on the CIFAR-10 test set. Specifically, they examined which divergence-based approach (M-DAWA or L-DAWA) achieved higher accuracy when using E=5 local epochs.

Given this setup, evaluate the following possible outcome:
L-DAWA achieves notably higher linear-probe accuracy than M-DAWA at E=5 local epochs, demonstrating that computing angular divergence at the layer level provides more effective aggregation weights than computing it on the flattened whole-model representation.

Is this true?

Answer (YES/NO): NO